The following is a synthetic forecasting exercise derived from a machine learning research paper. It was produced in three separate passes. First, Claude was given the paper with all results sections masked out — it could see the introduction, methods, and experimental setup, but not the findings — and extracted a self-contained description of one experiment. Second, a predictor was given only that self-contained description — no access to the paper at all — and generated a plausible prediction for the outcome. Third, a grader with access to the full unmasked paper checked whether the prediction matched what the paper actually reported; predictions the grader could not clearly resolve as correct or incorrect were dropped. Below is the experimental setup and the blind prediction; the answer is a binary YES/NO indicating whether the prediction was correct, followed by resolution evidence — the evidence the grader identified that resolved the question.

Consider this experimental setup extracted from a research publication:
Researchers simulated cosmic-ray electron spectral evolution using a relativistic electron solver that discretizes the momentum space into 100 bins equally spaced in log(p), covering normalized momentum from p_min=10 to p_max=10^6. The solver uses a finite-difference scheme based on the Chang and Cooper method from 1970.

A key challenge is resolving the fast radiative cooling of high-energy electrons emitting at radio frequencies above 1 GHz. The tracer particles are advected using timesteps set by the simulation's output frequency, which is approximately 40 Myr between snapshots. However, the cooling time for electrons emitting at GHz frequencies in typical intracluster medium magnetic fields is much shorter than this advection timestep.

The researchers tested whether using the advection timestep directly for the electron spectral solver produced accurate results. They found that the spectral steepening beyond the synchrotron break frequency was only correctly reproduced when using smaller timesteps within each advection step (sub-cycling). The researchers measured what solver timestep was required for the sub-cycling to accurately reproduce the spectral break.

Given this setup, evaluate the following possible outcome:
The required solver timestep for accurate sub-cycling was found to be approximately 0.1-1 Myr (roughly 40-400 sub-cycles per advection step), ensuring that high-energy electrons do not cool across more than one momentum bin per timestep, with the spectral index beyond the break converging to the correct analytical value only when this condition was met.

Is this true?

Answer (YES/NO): NO